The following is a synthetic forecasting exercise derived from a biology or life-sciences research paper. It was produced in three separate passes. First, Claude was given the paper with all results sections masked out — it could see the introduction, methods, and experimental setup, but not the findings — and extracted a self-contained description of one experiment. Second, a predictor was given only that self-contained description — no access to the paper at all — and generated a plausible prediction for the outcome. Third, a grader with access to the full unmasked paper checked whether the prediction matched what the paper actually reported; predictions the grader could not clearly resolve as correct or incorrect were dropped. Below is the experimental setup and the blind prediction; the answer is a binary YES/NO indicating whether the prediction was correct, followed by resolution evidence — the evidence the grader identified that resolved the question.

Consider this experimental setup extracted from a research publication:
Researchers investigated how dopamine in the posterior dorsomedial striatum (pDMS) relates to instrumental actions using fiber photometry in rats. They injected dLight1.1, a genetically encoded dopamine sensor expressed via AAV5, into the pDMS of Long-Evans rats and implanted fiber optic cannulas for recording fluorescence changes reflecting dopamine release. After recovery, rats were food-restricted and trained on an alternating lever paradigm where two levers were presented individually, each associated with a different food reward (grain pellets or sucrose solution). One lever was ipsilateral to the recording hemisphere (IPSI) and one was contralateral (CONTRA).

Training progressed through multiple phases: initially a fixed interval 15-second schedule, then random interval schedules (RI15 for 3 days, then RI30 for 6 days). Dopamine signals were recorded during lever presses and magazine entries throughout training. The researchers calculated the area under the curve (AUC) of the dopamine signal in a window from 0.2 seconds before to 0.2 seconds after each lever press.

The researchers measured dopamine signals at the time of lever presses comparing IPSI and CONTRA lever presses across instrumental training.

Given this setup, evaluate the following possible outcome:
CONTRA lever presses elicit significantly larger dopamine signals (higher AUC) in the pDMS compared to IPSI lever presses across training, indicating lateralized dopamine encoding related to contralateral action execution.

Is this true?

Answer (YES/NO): NO